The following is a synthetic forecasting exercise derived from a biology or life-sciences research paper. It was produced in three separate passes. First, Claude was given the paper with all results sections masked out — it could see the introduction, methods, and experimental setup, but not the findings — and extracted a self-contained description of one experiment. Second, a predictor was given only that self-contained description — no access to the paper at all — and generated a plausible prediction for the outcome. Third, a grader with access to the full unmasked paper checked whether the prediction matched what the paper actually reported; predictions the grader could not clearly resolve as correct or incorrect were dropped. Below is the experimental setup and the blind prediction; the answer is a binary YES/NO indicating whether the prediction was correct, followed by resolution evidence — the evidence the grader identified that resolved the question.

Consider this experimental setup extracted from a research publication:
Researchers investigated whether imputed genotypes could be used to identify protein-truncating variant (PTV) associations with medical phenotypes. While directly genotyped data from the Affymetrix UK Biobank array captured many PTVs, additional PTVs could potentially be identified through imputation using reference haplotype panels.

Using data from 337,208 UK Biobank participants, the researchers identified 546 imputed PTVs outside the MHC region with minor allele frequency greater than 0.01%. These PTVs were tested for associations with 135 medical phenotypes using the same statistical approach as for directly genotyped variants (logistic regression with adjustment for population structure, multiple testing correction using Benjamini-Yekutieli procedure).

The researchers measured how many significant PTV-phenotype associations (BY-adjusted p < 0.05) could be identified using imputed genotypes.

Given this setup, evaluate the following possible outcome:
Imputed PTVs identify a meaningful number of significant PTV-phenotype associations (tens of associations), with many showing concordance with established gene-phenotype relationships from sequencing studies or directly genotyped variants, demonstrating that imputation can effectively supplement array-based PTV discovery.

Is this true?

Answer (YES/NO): NO